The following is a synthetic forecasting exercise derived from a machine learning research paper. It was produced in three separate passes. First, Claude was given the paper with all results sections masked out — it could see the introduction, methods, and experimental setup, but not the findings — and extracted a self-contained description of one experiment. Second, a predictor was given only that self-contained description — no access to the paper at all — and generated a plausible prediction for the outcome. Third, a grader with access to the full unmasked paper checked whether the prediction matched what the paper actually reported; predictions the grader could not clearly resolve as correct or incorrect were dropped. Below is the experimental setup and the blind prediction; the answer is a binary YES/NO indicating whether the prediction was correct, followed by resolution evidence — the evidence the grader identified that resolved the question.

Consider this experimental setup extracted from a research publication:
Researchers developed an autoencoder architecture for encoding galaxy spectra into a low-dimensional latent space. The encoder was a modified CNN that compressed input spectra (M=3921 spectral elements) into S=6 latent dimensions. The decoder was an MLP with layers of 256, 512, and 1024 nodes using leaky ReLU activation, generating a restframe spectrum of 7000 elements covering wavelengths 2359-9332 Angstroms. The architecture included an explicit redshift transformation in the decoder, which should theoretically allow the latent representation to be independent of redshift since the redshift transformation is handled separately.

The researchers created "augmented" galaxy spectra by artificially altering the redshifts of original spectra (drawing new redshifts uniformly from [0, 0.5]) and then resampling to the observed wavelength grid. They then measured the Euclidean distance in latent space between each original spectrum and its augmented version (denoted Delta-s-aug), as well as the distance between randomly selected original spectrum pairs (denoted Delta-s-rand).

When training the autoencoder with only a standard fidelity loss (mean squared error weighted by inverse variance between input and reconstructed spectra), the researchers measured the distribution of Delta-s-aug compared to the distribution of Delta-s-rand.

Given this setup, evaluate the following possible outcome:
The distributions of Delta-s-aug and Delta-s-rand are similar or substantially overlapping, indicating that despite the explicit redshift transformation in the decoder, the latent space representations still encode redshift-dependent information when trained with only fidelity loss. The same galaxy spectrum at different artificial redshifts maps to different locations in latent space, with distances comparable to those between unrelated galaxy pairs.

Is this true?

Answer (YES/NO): YES